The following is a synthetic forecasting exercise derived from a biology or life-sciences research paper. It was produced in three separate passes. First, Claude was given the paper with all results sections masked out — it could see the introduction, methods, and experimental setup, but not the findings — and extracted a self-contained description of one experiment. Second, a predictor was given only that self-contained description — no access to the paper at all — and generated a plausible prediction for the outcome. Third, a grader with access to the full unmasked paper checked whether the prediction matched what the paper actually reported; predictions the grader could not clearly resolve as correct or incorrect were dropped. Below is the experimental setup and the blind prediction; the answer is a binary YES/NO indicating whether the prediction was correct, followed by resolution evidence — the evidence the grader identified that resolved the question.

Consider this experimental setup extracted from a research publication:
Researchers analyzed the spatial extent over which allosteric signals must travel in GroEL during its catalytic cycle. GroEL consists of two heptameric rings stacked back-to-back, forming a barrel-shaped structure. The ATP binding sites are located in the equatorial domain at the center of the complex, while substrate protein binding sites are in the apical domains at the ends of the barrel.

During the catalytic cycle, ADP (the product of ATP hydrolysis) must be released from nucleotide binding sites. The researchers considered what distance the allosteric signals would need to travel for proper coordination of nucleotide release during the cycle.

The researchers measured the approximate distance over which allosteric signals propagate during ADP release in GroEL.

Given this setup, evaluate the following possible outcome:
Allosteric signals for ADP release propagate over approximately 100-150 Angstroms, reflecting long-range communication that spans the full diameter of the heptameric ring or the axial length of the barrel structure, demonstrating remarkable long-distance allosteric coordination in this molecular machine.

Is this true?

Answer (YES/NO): YES